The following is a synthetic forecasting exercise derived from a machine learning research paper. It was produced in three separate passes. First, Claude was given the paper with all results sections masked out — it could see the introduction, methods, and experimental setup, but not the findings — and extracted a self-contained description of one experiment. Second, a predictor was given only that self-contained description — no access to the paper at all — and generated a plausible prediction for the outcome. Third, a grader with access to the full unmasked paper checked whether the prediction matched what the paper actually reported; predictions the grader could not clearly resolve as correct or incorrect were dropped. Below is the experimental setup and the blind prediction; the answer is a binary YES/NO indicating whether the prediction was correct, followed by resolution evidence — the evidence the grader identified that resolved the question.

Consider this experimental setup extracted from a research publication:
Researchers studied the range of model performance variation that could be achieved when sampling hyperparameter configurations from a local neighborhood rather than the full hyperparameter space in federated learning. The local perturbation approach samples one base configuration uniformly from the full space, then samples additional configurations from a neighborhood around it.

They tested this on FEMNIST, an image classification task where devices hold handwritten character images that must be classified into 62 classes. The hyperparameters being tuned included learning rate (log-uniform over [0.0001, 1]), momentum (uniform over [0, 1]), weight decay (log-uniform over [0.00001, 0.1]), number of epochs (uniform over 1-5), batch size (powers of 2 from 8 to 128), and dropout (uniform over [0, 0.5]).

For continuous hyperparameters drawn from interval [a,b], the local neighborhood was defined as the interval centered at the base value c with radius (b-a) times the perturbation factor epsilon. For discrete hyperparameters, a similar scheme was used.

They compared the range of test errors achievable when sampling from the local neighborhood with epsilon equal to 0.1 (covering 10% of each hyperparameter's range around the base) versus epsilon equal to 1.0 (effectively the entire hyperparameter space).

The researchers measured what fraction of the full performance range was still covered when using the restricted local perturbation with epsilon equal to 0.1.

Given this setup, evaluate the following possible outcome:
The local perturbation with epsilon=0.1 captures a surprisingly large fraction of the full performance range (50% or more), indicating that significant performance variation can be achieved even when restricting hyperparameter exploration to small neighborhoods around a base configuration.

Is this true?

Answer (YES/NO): NO